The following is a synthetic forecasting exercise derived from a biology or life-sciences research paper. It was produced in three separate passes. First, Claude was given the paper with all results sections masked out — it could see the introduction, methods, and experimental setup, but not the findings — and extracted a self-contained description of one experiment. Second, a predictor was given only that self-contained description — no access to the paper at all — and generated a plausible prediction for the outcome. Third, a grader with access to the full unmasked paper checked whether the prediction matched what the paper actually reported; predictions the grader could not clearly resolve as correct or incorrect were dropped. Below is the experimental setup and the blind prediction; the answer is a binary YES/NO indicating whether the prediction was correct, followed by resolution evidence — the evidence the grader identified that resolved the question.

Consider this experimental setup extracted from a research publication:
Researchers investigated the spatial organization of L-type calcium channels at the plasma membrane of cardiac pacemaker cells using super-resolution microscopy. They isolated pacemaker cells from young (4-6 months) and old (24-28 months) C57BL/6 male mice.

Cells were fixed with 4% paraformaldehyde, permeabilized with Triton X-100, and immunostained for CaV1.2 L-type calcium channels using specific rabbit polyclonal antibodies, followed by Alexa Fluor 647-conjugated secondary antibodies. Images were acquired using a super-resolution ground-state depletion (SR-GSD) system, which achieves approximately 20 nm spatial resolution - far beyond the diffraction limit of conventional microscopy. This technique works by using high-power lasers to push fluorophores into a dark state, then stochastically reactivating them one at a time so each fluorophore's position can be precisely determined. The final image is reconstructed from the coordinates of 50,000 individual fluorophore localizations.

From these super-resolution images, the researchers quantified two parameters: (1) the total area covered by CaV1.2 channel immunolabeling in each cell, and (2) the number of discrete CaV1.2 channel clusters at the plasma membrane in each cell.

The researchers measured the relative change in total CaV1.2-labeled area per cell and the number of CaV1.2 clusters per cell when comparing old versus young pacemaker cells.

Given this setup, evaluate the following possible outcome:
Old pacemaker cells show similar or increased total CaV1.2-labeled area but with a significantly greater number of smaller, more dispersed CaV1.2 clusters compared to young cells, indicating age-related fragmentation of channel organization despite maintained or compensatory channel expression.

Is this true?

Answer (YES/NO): NO